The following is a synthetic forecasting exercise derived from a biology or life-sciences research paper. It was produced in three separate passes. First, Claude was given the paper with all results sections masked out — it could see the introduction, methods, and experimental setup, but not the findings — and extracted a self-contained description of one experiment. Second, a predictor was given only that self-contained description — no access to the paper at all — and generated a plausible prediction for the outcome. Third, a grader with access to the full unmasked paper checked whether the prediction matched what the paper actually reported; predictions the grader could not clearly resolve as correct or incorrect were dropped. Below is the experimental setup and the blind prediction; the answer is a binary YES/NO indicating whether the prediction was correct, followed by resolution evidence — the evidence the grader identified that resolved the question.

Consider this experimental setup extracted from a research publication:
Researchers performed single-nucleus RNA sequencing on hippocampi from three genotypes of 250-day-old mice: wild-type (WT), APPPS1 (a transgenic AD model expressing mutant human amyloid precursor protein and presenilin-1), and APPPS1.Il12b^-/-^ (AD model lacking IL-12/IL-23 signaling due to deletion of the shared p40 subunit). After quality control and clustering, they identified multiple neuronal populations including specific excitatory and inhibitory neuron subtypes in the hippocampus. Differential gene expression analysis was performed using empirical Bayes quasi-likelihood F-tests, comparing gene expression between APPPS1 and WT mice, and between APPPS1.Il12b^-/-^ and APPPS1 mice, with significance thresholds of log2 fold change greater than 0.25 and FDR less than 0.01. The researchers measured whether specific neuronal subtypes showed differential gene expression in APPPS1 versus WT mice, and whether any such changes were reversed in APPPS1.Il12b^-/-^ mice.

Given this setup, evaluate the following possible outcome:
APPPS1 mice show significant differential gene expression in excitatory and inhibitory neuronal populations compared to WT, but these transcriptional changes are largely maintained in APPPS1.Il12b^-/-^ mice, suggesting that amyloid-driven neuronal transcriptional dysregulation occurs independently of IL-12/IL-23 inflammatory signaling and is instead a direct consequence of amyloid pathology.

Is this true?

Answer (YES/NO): NO